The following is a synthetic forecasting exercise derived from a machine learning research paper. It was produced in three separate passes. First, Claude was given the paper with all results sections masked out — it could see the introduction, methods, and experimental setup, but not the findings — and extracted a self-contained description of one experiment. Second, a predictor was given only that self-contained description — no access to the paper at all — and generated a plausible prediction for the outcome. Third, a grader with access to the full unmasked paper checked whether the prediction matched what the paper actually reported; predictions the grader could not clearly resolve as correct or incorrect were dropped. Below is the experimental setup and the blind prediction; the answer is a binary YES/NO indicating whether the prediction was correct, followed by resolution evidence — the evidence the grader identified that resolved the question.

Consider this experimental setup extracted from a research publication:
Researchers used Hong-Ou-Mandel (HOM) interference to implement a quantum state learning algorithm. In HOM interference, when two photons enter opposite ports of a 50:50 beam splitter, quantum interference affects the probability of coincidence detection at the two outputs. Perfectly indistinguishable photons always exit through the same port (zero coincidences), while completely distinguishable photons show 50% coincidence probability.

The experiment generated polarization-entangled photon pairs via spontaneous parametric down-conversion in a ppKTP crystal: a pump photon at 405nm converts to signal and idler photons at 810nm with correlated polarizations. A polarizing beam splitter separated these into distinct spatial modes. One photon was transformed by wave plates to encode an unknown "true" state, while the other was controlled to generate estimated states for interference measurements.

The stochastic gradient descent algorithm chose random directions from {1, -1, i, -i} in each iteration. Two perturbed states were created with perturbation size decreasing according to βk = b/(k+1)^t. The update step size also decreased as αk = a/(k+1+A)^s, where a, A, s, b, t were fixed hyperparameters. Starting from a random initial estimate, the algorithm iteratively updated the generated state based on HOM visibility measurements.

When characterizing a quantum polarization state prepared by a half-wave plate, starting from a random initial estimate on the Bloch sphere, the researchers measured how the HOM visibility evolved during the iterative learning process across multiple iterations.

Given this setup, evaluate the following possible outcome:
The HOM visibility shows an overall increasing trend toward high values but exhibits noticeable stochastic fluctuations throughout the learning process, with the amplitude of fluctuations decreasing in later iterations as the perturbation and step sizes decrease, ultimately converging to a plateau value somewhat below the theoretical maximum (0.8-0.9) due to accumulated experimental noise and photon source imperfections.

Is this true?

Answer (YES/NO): NO